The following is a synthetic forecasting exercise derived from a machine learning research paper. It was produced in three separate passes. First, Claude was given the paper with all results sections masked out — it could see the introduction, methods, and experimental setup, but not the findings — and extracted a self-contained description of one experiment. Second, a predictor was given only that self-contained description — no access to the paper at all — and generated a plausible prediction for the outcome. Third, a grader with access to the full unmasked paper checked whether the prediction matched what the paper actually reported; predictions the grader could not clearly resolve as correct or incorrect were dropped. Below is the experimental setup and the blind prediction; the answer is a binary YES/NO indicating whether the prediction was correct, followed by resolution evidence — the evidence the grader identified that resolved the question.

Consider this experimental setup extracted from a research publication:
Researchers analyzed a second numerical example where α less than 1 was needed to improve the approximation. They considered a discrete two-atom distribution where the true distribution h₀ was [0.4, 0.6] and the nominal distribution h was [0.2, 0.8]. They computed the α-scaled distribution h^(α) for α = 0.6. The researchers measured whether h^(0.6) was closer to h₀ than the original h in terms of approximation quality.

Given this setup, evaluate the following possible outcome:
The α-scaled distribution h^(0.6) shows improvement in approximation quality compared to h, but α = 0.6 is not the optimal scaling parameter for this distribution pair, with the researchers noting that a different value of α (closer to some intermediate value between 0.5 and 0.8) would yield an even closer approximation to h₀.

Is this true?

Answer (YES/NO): NO